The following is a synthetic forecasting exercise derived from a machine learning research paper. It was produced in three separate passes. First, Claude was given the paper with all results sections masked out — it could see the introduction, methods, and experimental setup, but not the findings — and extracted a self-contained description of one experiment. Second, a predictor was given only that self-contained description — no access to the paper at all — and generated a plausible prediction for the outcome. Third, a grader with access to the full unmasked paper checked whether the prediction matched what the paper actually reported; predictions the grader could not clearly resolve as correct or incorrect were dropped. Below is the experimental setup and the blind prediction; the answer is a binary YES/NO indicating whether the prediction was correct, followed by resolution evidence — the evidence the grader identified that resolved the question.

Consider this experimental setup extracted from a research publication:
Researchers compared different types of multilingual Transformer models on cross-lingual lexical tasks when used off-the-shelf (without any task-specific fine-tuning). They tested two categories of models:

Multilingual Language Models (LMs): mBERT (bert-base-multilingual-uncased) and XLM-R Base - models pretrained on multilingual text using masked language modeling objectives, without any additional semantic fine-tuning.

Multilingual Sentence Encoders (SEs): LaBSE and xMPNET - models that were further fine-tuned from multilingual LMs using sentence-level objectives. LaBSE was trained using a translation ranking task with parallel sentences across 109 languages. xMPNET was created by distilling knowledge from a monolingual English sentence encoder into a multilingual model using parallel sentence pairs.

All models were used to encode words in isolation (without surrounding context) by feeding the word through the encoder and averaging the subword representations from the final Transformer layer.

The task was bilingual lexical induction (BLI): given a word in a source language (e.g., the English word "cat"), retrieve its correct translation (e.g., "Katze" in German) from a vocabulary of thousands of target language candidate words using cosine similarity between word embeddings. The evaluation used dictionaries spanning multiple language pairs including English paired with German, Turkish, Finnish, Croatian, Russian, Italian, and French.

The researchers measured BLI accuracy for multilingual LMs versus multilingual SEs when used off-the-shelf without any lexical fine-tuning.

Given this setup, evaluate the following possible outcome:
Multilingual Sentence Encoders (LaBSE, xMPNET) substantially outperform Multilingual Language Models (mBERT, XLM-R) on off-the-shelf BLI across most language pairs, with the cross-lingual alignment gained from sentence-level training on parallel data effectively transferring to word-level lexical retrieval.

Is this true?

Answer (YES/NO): YES